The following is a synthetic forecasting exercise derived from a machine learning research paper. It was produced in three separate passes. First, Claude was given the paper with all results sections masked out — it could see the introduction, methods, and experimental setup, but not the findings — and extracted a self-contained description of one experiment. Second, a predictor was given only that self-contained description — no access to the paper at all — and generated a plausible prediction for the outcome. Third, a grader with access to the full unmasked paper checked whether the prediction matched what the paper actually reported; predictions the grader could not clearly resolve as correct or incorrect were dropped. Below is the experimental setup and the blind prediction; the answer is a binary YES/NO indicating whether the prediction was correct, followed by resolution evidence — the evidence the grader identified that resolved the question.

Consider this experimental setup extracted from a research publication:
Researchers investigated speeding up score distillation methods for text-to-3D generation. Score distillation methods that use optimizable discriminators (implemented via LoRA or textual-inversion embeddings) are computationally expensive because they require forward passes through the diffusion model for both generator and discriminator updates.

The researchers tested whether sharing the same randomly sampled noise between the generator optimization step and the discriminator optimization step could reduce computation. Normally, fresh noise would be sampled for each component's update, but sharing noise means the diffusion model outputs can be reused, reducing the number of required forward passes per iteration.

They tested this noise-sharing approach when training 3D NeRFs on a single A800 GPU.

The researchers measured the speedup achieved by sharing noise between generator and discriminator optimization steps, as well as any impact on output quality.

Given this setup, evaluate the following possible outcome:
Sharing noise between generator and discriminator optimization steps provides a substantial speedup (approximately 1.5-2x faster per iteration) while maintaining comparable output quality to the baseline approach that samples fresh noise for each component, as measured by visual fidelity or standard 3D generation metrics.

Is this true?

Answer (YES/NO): NO